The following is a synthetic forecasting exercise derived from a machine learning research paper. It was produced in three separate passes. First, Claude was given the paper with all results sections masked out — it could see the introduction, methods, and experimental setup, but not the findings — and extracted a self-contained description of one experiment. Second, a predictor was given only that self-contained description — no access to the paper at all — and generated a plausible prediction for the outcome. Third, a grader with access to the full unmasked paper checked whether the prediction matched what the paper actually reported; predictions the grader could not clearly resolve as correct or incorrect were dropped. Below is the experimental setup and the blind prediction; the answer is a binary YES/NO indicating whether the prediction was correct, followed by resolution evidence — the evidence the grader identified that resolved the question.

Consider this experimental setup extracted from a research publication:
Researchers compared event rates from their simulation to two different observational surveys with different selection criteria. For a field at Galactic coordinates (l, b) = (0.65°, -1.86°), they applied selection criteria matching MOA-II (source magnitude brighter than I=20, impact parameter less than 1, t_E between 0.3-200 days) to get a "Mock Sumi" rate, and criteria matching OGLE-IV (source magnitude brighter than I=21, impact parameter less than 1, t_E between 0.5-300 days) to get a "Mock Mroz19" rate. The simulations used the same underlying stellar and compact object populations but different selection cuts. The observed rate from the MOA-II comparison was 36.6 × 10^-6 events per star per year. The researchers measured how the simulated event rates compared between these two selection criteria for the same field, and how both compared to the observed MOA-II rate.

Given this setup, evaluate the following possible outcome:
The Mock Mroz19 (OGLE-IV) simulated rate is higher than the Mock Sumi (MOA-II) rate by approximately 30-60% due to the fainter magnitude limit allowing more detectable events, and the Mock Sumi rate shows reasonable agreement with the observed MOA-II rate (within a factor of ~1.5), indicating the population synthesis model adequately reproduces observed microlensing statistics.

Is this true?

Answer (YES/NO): NO